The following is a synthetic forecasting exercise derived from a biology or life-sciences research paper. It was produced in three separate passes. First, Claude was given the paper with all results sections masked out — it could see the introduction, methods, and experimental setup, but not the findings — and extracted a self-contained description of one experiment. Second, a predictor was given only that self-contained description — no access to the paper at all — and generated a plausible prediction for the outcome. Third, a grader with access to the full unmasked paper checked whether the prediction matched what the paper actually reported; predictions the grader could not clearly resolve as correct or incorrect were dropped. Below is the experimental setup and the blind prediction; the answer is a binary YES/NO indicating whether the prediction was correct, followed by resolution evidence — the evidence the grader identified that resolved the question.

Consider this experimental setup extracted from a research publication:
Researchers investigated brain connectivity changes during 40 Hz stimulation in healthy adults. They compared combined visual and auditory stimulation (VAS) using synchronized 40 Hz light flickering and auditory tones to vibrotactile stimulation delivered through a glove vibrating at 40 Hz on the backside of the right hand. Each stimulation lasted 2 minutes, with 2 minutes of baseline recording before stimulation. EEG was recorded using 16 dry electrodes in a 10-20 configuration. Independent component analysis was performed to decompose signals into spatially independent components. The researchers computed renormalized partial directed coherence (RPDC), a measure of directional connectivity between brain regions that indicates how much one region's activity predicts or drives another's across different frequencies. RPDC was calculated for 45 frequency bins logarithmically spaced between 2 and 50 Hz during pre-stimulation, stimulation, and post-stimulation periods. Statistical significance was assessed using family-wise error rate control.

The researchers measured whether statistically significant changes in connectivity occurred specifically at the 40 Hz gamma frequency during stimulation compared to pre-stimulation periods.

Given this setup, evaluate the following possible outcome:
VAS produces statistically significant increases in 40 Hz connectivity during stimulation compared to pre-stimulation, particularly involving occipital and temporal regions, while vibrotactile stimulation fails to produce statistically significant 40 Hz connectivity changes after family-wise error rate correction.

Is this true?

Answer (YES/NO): NO